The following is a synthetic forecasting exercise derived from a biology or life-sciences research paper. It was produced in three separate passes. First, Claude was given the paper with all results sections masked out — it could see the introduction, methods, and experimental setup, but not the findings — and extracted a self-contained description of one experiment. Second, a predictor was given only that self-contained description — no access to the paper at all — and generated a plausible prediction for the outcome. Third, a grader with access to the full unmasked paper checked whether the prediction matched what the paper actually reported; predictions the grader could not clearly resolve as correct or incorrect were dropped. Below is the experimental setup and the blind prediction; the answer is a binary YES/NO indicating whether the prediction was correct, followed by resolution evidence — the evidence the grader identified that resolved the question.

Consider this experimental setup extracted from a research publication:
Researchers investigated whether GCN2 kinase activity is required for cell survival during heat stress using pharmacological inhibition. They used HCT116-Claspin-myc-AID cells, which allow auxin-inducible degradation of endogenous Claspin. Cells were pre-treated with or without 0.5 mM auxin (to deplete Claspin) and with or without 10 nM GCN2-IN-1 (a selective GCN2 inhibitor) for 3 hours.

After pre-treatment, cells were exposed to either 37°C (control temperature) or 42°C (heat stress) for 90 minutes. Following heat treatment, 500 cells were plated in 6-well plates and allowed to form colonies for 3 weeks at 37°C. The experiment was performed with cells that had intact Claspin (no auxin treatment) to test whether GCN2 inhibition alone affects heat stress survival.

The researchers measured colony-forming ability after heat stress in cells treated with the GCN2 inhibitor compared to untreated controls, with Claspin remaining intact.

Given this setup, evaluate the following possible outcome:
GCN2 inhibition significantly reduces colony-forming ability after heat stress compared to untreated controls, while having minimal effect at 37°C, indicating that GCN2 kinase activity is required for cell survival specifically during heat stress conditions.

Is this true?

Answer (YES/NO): YES